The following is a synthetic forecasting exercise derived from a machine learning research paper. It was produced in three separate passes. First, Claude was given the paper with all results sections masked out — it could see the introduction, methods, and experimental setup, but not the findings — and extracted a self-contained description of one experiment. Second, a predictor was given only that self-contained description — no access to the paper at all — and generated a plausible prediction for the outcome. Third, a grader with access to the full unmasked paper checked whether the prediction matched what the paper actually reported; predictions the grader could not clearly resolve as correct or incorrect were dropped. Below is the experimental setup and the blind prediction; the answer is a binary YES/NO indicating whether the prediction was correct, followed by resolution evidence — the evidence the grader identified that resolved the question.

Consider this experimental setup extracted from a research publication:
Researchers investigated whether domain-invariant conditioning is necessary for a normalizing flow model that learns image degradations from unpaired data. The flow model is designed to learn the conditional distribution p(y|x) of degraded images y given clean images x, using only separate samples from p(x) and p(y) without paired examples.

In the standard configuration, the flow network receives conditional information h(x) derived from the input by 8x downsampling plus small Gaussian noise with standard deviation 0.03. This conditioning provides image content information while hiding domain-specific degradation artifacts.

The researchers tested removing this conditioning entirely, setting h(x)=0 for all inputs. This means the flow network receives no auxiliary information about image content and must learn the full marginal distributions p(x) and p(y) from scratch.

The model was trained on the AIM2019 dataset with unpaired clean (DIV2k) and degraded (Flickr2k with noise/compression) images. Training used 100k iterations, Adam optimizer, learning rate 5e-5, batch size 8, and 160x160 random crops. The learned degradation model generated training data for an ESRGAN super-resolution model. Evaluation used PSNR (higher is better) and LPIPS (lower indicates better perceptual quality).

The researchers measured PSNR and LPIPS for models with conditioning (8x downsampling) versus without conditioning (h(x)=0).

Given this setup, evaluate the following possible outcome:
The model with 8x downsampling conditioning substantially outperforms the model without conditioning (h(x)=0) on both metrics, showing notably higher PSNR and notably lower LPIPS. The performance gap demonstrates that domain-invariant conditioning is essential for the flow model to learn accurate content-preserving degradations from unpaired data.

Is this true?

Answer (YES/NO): YES